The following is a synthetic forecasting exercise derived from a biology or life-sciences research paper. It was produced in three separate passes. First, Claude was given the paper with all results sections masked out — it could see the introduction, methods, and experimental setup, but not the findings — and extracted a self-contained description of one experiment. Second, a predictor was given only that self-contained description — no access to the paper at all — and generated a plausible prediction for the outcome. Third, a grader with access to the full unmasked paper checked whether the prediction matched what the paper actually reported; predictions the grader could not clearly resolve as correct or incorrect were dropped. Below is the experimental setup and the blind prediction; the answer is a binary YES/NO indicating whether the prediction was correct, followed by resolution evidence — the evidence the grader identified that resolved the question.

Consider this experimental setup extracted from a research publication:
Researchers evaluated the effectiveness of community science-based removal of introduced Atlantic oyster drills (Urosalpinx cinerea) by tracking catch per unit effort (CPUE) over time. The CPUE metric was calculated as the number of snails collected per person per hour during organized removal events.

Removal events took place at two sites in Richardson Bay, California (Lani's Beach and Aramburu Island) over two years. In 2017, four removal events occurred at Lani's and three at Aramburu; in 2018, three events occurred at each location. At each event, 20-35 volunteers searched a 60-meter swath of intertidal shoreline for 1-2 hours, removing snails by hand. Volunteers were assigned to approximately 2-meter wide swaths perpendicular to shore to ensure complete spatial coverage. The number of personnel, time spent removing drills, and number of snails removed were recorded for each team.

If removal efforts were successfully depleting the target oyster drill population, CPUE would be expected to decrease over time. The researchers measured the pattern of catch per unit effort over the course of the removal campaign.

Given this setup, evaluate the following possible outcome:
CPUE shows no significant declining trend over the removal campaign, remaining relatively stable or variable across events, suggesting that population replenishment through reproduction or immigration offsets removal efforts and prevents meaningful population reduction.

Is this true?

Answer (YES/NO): YES